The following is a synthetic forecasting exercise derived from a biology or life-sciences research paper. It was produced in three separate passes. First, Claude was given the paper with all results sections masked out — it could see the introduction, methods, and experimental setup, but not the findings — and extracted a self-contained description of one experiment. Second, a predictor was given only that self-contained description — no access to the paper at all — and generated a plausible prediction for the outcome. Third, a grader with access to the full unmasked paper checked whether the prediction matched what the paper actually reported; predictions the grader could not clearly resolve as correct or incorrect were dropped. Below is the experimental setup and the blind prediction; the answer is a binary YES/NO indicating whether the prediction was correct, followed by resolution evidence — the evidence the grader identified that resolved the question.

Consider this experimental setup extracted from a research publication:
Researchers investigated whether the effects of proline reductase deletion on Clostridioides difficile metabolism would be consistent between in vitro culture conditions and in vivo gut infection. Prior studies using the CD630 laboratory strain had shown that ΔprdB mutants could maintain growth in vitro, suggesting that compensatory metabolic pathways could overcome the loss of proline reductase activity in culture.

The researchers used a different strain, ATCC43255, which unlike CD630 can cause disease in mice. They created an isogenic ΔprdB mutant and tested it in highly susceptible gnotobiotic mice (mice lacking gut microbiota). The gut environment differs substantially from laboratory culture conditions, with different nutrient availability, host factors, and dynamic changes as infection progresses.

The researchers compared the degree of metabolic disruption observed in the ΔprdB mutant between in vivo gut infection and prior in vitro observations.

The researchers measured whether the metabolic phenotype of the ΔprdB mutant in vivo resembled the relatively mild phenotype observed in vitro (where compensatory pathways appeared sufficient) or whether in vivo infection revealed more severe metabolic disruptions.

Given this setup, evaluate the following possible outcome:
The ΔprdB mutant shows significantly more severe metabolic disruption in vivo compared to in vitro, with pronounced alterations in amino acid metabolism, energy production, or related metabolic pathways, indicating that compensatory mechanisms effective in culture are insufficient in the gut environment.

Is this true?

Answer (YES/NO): YES